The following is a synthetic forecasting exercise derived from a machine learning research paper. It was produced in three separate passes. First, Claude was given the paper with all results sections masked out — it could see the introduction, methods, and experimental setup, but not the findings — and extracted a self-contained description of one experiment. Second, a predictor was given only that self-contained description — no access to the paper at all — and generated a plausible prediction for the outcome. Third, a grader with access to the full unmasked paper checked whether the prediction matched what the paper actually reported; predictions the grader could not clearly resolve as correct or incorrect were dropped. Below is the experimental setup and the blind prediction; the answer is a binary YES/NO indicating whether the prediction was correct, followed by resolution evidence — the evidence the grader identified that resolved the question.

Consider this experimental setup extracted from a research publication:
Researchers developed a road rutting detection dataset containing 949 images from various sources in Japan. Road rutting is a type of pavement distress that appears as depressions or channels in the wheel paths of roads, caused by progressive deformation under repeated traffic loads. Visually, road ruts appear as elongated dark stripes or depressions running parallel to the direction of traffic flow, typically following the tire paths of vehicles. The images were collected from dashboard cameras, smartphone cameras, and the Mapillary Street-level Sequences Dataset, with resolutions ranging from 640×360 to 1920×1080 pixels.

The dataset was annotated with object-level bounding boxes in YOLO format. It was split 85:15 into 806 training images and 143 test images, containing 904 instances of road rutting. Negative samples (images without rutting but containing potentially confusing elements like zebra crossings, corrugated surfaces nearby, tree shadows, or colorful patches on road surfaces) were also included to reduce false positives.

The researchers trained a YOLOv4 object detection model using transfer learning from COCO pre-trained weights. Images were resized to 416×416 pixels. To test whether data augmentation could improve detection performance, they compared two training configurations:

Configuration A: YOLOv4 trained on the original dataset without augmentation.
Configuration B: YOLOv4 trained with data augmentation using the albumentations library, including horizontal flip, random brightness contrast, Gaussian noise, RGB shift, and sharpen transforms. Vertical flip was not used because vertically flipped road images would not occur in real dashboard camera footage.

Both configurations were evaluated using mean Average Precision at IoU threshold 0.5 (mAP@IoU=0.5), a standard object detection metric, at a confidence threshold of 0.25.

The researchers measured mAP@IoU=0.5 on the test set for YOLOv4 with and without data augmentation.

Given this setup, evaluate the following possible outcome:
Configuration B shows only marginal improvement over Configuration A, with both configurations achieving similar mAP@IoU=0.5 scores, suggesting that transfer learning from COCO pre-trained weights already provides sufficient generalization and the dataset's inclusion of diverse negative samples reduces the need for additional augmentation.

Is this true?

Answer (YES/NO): NO